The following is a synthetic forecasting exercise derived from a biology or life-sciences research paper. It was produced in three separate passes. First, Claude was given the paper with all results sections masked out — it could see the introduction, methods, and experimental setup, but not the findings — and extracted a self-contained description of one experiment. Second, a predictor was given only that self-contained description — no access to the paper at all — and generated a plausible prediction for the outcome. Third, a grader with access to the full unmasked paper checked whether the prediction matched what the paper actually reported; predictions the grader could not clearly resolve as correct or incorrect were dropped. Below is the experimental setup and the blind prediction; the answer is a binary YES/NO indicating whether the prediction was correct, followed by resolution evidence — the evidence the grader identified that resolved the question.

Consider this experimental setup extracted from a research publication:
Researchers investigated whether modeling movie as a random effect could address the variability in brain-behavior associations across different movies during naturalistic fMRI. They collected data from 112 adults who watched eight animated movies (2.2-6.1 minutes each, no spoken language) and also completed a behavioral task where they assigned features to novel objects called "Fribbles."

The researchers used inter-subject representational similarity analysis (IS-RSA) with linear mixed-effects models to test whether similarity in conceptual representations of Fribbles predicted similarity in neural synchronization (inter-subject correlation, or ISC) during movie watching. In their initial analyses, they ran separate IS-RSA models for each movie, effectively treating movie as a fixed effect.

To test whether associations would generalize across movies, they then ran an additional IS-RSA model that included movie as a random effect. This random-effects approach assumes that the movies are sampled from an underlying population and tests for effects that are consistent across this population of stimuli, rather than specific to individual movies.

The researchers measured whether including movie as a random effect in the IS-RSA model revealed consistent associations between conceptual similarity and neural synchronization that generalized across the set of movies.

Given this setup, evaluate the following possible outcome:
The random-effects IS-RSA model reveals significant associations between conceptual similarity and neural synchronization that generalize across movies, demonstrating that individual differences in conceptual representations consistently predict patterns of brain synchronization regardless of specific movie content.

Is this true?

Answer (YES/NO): NO